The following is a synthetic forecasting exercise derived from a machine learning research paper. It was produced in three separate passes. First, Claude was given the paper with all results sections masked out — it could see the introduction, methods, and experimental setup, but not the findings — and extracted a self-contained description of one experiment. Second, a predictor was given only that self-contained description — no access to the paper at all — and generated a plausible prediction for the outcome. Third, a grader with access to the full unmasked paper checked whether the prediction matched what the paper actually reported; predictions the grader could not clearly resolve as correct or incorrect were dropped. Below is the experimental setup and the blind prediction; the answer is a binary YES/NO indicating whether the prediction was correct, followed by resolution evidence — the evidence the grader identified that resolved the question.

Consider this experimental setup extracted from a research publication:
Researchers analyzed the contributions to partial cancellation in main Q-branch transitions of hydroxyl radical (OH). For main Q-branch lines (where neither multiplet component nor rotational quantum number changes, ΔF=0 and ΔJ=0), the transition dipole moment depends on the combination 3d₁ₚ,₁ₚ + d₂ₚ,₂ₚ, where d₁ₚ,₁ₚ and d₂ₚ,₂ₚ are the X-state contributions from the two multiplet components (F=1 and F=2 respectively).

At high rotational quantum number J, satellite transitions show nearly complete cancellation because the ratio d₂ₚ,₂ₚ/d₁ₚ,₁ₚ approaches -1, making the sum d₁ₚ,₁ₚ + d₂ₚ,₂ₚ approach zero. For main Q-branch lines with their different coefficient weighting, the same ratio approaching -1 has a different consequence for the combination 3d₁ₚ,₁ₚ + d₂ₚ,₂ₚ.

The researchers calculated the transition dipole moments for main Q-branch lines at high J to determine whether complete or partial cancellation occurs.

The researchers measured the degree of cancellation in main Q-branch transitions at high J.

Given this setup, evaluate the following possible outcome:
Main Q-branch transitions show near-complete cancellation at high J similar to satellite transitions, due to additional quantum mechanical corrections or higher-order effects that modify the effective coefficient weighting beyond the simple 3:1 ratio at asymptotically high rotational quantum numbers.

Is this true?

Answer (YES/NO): NO